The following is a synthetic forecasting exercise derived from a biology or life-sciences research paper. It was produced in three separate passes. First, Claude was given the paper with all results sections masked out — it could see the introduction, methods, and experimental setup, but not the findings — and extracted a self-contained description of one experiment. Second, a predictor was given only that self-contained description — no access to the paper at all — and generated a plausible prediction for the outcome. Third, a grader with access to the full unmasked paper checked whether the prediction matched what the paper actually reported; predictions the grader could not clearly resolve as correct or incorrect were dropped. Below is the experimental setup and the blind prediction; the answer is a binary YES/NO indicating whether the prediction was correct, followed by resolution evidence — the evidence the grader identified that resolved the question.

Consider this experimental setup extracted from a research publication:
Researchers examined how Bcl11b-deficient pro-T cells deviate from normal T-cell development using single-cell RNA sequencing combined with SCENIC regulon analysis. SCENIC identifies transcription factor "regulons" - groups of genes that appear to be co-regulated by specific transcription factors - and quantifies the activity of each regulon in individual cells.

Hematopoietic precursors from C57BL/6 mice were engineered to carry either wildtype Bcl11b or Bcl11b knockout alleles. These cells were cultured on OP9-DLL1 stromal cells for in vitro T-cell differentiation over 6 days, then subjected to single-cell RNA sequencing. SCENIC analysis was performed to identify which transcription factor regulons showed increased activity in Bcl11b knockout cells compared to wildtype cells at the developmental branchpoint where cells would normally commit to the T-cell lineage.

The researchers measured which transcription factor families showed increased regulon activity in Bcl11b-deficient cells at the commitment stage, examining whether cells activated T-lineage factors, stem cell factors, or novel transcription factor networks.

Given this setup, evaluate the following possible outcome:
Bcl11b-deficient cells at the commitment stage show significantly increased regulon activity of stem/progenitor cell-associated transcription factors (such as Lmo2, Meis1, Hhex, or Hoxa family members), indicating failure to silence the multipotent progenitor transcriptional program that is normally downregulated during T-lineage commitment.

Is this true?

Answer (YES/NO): NO